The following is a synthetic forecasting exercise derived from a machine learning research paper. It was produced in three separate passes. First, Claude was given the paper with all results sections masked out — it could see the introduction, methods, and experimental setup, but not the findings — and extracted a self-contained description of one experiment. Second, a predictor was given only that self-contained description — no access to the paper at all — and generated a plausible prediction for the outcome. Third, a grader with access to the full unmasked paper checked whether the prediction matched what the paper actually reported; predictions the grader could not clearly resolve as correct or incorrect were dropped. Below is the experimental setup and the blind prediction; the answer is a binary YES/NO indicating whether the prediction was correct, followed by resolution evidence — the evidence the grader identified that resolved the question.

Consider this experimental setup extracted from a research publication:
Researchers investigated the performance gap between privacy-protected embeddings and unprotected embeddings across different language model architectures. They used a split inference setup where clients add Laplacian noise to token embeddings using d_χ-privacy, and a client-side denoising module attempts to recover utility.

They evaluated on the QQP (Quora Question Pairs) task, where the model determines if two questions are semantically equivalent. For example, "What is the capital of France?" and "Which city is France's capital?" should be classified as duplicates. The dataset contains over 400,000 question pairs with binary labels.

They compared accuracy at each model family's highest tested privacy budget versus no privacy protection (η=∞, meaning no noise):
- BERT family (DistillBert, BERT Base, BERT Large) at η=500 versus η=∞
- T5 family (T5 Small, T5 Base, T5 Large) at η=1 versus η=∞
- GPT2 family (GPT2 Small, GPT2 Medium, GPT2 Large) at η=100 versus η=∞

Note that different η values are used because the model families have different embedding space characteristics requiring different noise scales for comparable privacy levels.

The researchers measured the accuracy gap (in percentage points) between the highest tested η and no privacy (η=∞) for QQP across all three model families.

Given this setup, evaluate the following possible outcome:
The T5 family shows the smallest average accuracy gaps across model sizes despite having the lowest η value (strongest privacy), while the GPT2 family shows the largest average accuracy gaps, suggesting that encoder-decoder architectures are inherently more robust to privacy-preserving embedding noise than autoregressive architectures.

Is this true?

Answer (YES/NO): NO